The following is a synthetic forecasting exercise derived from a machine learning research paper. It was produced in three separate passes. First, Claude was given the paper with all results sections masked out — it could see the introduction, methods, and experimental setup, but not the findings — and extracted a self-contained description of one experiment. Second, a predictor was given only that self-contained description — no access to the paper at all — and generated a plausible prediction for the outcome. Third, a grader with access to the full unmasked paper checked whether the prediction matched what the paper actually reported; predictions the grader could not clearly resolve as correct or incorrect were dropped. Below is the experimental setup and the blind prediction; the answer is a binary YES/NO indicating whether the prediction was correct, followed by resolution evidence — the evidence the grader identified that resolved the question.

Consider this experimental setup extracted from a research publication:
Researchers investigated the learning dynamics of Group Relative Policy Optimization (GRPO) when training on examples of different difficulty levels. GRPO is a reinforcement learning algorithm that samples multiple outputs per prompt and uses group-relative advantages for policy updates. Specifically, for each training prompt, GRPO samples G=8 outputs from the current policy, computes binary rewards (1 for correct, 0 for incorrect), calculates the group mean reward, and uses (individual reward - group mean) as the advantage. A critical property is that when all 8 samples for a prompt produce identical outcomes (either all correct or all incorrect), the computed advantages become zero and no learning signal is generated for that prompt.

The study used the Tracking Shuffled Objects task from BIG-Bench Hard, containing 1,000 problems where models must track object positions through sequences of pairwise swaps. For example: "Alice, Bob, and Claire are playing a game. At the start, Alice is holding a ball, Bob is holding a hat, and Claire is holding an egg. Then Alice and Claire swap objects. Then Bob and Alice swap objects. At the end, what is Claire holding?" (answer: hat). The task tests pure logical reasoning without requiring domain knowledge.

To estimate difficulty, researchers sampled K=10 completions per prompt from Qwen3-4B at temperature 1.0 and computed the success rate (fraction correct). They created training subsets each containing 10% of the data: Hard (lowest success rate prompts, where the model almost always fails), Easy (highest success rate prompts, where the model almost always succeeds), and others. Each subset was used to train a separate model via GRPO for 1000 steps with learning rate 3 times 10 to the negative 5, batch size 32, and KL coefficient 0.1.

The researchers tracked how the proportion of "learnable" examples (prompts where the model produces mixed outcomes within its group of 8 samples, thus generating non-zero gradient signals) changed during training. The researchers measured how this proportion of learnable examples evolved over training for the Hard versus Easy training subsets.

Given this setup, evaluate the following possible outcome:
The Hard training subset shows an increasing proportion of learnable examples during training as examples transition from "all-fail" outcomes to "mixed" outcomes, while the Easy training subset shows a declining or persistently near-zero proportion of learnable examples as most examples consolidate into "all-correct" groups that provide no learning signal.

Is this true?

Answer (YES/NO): NO